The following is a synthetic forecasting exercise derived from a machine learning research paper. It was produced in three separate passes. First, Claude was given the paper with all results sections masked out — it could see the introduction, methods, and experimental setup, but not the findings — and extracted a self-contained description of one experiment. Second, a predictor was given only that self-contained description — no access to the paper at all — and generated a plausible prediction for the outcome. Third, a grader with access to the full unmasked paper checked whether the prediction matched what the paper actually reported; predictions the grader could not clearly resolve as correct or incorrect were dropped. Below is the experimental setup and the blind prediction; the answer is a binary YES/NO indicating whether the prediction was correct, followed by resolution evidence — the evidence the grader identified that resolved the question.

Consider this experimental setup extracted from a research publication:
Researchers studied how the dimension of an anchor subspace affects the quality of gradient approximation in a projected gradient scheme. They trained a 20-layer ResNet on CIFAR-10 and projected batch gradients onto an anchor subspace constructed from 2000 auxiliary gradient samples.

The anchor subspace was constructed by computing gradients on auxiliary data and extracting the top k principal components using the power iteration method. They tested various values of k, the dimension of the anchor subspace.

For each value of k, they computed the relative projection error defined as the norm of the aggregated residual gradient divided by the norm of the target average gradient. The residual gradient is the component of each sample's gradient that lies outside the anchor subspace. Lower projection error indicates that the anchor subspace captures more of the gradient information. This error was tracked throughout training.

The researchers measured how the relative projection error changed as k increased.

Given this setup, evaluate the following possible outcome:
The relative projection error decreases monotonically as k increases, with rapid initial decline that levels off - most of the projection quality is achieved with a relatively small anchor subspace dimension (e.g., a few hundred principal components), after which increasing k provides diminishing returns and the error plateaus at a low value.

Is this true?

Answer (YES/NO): YES